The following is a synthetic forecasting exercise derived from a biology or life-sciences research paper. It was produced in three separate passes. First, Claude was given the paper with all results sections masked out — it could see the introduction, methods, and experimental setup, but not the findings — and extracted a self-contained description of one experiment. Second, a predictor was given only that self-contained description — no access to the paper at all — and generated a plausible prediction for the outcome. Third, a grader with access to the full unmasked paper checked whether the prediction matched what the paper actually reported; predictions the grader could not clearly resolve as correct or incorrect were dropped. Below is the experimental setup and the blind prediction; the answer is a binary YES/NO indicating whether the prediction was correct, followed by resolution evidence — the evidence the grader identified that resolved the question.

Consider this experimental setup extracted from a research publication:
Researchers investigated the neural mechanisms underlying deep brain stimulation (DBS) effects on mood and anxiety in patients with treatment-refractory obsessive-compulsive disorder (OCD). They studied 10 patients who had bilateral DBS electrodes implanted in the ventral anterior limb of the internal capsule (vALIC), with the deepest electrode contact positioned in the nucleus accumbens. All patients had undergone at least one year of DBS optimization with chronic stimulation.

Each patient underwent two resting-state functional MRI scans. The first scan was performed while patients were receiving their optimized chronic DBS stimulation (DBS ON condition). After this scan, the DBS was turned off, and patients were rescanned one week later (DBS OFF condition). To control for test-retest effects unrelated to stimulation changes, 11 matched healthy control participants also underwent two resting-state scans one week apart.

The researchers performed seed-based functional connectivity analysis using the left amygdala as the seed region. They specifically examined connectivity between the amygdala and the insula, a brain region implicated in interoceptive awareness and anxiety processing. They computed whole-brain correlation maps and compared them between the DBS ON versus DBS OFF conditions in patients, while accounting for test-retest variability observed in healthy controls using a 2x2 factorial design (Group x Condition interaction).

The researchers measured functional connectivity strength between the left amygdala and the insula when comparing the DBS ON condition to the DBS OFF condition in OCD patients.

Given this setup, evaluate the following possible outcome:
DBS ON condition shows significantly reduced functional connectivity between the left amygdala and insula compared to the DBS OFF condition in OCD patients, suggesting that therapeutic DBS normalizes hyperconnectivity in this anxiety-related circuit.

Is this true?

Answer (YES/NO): YES